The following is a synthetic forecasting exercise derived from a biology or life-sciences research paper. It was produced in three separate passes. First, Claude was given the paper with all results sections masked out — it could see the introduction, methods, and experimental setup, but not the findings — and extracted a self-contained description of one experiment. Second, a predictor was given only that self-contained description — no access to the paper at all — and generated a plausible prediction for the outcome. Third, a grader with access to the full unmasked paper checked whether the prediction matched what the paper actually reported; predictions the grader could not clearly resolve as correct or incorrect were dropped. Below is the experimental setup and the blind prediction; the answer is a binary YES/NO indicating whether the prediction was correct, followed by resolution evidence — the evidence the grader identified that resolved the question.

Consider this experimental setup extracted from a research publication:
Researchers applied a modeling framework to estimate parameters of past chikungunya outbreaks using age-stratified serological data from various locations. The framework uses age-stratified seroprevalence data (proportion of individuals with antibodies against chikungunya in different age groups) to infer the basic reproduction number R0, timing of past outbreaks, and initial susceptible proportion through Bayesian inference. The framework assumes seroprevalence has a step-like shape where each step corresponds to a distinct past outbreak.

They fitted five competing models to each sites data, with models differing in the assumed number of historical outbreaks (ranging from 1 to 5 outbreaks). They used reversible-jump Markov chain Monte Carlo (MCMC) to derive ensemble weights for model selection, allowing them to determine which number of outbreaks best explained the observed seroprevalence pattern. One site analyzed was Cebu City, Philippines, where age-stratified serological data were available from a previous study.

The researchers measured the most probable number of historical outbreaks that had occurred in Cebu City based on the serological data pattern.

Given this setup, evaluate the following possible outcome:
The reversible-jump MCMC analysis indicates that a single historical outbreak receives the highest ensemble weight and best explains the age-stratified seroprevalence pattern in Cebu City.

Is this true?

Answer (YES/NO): NO